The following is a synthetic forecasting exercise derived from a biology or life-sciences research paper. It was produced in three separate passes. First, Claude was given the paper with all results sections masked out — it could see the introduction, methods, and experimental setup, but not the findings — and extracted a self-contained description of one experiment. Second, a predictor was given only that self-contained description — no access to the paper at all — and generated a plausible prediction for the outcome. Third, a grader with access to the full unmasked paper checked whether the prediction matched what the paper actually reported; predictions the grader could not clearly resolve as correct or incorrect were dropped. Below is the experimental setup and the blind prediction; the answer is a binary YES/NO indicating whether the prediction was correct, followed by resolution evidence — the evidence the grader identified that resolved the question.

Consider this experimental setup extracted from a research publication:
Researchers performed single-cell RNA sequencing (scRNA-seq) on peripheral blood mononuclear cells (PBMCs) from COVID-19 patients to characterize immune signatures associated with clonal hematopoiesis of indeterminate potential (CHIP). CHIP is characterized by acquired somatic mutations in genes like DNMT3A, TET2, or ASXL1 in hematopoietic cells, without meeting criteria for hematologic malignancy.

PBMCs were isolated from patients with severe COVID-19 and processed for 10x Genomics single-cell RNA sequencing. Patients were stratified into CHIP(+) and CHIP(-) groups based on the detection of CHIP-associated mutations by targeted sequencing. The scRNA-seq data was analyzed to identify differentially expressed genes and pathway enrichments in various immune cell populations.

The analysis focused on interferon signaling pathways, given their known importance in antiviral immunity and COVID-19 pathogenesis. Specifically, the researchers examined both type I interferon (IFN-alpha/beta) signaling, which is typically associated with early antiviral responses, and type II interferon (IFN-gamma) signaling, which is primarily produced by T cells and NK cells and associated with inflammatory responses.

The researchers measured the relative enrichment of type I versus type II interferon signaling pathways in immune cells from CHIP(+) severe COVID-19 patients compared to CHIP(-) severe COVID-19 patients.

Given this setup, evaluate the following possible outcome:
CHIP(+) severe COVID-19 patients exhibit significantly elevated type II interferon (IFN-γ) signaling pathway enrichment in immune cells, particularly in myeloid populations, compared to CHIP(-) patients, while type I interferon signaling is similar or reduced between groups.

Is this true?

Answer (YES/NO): NO